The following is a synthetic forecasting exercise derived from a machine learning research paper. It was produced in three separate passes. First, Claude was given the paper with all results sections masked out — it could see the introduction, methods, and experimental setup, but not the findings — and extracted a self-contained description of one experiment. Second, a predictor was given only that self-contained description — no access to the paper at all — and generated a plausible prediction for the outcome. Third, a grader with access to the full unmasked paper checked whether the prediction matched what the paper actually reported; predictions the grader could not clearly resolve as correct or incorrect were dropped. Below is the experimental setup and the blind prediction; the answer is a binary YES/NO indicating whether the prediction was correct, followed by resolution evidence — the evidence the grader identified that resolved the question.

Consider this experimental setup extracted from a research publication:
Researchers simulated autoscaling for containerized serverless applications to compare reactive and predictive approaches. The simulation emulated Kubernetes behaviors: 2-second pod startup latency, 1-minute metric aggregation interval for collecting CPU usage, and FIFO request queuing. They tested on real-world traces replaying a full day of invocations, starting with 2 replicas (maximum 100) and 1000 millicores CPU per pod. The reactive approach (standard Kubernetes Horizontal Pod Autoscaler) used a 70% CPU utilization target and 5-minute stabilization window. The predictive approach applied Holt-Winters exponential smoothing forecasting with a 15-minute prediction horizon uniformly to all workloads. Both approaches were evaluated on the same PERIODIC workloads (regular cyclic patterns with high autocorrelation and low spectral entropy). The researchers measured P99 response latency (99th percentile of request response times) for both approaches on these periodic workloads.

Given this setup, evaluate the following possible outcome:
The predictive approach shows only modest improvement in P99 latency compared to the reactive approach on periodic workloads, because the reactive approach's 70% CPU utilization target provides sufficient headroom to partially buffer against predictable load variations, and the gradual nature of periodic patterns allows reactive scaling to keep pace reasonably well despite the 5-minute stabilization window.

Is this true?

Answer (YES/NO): NO